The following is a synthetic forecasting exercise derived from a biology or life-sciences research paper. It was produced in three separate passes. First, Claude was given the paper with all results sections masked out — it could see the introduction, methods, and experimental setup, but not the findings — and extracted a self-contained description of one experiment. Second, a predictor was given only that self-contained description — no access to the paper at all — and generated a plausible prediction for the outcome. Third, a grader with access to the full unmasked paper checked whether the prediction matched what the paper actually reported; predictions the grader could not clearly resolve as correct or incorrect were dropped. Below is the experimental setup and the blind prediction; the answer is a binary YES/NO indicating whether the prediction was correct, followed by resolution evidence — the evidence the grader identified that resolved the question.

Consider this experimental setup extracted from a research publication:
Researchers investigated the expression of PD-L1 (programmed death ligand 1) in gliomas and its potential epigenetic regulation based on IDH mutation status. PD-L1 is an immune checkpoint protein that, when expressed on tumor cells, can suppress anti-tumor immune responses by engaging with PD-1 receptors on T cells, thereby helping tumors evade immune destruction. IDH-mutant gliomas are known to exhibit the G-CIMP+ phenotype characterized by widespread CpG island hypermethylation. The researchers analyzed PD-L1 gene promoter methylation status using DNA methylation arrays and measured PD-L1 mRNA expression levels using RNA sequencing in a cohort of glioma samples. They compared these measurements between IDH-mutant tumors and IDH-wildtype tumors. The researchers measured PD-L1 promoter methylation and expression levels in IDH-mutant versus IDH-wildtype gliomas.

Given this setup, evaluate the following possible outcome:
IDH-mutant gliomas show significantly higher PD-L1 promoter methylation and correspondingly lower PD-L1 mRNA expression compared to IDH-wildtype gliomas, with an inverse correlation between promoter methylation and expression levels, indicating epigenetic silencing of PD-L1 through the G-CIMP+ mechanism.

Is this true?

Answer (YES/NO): YES